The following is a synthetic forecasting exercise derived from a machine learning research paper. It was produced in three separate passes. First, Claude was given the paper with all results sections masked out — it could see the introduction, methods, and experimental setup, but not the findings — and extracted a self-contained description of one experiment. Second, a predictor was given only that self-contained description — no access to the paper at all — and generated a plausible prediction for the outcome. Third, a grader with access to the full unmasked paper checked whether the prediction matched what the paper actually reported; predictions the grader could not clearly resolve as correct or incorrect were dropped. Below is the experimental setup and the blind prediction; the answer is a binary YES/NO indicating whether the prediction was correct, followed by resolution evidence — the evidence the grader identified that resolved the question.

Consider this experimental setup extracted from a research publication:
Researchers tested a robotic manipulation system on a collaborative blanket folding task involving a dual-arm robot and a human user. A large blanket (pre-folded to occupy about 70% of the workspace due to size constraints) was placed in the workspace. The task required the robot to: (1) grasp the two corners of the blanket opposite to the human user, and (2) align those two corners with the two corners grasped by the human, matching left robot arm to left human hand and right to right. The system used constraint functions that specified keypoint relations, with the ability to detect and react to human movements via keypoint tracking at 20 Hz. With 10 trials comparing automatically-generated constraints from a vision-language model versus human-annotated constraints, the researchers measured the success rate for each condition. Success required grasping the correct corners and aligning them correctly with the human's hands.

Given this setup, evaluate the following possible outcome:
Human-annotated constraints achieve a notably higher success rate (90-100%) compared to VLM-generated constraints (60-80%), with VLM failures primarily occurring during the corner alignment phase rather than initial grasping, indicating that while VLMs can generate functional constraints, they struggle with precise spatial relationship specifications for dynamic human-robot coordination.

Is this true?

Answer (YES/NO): NO